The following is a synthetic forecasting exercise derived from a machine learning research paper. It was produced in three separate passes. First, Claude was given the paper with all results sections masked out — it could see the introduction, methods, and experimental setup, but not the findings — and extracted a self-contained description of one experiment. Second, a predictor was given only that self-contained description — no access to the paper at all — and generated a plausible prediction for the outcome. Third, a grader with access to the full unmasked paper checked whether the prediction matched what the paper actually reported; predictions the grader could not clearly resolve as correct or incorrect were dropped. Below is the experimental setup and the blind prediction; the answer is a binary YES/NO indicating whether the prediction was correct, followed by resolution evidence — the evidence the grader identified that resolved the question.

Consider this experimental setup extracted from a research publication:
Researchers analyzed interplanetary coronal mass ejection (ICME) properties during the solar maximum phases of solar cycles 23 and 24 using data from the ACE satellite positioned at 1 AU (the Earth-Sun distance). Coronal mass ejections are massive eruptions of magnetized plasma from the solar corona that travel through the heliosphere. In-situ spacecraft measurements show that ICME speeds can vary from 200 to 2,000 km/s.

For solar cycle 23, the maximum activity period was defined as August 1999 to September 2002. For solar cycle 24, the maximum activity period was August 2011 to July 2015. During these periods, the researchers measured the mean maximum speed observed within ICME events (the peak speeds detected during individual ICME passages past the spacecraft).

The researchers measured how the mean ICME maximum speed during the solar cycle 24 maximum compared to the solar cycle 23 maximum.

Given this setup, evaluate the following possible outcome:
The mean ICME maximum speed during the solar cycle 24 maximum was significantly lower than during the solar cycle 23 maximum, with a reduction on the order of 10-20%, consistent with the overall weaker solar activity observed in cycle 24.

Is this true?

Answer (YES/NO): NO